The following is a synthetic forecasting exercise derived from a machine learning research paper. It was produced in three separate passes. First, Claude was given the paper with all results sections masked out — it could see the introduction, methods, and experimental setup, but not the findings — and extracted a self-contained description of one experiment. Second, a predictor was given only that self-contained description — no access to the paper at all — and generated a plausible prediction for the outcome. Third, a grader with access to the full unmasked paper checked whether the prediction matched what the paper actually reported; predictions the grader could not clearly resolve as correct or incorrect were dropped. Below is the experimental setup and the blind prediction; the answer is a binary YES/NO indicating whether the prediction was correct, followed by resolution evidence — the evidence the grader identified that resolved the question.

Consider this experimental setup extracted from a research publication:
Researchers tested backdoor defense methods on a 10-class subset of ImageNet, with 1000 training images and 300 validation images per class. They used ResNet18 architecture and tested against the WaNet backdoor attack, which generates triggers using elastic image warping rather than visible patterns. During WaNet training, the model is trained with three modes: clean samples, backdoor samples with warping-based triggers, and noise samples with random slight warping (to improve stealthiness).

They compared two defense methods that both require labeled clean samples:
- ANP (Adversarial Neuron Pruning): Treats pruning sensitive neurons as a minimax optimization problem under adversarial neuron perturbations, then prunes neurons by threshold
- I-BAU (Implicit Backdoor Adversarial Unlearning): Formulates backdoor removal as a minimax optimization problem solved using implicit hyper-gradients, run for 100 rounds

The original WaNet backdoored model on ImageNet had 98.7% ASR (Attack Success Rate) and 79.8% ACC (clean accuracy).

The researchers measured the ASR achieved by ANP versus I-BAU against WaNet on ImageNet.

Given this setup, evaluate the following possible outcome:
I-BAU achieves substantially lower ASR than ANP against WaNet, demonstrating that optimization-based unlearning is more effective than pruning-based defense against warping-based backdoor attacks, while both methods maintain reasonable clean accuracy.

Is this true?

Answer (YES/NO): YES